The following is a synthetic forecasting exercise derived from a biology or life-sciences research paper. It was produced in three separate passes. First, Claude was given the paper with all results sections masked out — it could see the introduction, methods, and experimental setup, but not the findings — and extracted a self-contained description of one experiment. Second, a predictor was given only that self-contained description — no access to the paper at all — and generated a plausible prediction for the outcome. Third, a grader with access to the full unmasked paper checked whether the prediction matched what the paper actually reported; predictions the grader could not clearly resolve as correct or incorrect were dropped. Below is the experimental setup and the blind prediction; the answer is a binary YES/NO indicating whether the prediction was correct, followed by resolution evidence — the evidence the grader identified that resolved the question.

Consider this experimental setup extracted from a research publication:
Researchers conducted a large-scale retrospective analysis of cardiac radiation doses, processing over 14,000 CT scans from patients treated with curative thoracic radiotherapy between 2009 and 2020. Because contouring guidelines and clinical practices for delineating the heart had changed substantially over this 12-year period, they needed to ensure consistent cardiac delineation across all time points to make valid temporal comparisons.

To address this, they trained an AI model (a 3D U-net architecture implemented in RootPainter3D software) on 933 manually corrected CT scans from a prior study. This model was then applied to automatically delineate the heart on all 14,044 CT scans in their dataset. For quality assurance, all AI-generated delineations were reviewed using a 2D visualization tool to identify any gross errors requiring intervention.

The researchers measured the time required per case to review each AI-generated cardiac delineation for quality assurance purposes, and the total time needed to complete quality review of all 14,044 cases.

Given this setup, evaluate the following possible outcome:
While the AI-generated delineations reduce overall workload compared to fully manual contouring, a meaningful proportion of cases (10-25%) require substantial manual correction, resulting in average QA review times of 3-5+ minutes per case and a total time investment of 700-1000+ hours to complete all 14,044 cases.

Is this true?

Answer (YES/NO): NO